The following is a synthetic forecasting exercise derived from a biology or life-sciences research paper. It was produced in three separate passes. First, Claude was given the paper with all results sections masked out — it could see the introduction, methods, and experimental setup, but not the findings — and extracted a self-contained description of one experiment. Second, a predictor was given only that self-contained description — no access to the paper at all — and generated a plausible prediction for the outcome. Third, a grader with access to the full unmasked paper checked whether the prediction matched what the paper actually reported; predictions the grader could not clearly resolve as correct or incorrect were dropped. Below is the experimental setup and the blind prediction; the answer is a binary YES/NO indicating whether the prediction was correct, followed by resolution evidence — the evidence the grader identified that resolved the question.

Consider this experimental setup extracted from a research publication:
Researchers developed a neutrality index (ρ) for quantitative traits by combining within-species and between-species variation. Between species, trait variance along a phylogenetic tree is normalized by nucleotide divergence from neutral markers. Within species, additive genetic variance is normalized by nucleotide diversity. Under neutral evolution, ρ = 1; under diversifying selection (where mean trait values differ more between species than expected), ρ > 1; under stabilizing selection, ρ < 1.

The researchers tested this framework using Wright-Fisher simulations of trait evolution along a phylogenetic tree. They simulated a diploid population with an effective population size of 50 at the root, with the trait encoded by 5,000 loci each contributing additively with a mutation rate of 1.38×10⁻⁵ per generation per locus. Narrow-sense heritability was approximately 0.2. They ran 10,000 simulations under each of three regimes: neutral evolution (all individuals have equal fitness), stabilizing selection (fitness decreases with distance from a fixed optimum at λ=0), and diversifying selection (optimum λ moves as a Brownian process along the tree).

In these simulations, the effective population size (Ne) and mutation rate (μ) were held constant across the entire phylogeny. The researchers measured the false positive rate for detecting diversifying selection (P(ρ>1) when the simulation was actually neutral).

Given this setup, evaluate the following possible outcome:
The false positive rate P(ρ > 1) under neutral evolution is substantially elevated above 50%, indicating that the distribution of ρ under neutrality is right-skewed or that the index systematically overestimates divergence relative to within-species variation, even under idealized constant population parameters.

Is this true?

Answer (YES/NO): NO